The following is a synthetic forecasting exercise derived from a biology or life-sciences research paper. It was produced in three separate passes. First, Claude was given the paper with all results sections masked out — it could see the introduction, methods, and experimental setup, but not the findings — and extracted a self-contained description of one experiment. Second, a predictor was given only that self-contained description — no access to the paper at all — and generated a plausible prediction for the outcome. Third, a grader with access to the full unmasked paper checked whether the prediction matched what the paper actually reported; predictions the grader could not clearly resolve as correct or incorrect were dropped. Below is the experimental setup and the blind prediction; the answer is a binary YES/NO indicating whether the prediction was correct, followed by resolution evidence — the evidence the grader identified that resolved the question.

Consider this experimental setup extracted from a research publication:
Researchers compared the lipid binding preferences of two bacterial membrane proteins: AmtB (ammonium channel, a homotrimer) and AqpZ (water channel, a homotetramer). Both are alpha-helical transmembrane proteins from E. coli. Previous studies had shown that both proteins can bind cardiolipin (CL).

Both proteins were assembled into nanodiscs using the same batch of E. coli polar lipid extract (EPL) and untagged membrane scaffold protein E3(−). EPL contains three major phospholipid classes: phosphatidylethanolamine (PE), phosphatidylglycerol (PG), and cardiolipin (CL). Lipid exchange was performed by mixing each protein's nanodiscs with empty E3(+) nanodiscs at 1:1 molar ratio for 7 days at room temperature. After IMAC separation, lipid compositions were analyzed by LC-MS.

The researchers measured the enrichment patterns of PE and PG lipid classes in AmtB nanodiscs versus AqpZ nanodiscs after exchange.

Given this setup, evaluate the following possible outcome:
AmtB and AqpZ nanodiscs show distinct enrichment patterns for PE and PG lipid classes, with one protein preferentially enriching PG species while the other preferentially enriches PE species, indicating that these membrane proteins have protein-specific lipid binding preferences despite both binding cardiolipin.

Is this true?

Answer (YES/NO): NO